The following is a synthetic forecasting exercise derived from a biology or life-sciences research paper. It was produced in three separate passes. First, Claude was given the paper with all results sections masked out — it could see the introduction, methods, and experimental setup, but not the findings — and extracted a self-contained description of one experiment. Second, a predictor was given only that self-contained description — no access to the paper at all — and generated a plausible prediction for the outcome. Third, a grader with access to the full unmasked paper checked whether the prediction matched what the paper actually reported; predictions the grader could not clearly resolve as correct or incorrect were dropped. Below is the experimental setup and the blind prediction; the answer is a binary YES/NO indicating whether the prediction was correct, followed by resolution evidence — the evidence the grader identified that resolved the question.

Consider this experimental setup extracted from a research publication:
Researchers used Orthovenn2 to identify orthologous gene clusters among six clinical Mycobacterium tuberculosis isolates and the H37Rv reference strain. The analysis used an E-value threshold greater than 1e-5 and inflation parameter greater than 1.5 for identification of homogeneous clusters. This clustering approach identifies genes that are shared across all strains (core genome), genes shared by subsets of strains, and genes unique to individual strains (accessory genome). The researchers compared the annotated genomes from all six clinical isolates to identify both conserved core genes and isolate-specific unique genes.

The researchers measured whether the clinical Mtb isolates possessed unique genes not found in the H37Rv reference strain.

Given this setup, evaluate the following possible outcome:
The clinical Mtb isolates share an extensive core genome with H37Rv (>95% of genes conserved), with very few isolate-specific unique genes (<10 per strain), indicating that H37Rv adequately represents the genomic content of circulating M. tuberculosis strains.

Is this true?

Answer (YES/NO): NO